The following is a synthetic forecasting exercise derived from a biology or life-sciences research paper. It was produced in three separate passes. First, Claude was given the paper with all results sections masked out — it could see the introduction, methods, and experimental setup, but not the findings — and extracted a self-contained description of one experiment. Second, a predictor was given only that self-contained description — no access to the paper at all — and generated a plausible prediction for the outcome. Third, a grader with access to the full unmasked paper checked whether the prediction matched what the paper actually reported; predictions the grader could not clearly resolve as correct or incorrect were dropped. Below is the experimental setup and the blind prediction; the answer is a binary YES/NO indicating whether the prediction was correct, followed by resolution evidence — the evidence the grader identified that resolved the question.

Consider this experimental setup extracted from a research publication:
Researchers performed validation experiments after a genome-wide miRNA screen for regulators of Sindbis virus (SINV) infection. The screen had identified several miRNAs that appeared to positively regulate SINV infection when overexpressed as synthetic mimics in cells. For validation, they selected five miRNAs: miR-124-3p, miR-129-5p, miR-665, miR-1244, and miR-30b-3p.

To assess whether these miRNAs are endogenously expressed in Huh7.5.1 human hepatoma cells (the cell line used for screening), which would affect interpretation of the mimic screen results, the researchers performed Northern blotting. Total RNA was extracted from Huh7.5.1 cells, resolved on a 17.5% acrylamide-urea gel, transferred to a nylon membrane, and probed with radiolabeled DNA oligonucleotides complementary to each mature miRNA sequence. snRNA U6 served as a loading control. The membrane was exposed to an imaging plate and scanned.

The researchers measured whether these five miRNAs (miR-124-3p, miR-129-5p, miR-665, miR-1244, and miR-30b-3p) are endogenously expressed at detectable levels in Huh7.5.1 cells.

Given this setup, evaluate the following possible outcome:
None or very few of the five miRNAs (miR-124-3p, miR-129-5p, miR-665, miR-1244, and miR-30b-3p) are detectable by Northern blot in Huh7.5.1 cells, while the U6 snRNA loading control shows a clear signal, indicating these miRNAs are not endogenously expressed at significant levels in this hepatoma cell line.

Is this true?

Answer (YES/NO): YES